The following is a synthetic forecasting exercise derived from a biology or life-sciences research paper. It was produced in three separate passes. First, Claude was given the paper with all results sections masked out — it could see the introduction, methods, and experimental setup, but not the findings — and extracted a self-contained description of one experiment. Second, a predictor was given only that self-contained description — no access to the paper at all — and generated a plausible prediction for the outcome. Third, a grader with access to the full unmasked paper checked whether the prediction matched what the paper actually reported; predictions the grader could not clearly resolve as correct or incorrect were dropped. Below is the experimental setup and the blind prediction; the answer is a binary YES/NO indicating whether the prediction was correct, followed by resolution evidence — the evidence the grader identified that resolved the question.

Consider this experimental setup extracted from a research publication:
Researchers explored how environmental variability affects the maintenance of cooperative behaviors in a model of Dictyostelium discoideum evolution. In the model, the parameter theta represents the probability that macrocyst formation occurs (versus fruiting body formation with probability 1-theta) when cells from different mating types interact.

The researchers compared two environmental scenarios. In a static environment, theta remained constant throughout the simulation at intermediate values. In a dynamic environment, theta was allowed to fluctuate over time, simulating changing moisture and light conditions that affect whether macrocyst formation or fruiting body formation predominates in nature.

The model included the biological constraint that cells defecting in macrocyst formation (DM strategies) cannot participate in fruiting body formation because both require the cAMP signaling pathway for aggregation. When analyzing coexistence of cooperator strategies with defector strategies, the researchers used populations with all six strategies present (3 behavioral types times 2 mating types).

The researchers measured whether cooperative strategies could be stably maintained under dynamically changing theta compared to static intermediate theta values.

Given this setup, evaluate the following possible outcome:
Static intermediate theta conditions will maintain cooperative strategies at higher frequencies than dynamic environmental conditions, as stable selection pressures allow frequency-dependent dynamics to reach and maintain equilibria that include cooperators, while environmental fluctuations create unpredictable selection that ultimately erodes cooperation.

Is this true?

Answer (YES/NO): YES